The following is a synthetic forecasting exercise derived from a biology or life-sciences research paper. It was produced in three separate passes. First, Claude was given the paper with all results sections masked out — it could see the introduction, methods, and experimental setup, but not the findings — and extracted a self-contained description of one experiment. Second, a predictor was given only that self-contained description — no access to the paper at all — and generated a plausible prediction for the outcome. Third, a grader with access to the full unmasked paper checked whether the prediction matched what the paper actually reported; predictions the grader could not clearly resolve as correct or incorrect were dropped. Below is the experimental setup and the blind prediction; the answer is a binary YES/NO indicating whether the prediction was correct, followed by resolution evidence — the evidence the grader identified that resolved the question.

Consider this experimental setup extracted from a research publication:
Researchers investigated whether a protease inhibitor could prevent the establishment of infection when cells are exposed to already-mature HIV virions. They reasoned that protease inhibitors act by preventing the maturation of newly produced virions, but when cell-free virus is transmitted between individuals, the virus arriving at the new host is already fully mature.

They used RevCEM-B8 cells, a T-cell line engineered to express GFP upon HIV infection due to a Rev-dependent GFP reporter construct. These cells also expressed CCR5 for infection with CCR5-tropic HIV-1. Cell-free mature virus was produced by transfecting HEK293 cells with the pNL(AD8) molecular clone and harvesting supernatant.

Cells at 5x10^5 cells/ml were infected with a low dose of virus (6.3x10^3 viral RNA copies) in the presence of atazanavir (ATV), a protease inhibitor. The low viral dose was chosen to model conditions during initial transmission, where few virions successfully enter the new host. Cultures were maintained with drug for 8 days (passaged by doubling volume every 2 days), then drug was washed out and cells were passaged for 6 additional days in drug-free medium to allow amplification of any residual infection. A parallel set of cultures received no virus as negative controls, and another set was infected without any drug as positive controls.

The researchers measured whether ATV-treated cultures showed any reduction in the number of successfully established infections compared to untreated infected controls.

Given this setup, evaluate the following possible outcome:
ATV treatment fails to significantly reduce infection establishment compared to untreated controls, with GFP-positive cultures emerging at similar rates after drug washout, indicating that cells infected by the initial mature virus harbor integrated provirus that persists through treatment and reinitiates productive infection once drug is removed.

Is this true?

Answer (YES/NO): YES